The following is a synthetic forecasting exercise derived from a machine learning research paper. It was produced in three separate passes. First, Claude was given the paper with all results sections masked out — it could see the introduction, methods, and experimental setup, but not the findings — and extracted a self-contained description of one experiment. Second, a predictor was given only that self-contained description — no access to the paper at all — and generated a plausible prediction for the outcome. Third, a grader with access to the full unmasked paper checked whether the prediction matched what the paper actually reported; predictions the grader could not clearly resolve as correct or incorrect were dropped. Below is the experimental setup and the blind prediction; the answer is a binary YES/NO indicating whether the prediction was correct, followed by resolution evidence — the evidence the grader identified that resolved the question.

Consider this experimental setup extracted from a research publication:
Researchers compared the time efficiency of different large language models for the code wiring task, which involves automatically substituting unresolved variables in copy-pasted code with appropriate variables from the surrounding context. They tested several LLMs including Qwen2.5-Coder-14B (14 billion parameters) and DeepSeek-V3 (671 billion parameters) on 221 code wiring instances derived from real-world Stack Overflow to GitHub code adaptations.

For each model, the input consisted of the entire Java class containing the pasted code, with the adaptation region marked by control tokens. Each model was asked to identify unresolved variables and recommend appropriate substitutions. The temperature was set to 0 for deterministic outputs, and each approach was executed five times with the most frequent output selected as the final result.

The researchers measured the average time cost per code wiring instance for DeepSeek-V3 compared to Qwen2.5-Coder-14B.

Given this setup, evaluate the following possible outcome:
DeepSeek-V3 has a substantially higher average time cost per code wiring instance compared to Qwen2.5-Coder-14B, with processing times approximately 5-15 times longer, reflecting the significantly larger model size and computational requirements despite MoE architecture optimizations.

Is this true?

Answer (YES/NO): NO